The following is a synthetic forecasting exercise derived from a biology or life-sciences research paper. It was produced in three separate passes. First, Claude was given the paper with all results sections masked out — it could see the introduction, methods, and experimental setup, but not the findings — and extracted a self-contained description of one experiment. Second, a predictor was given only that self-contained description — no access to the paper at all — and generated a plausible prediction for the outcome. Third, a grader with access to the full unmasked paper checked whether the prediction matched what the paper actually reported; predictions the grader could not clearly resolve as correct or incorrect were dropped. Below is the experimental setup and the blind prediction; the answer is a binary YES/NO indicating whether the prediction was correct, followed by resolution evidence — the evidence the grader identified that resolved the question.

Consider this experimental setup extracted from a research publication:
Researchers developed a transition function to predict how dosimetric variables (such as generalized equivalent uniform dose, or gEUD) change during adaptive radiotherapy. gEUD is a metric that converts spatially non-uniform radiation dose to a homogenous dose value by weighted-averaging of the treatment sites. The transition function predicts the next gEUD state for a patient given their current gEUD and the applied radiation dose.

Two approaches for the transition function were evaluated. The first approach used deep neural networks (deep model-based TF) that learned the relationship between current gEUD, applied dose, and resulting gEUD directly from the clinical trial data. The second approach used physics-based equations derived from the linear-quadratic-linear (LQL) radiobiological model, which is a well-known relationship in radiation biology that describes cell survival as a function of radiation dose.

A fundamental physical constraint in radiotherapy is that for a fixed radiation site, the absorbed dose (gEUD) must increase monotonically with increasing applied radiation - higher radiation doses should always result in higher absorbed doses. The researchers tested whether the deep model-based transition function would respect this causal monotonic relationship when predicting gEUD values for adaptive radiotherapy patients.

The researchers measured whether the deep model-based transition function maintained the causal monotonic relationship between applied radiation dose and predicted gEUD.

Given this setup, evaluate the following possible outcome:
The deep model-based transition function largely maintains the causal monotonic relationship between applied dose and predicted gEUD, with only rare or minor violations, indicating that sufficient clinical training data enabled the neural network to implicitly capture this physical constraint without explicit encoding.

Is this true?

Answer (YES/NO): NO